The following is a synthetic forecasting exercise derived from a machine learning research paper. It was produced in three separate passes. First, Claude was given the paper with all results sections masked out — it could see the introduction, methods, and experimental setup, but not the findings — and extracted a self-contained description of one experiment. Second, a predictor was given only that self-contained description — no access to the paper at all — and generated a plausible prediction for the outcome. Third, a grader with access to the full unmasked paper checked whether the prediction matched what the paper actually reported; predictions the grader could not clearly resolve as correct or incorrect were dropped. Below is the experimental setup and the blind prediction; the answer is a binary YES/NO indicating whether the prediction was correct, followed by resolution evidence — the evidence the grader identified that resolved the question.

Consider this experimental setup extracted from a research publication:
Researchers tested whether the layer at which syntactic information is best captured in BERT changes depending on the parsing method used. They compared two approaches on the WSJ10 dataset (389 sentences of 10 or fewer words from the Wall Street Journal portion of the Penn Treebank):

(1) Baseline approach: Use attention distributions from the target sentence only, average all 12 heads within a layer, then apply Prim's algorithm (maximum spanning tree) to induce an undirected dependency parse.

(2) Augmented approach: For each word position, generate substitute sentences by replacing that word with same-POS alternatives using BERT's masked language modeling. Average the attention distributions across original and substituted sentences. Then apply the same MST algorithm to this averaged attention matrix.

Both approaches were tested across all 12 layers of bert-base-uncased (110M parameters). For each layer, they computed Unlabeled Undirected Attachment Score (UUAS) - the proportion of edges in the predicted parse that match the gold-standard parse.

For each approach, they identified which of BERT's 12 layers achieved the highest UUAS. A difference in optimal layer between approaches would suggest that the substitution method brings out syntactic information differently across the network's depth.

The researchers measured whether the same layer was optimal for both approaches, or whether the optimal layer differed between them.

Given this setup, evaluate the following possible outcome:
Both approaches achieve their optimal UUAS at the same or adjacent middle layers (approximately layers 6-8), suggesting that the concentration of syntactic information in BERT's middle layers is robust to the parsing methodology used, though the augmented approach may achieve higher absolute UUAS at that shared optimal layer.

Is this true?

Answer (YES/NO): YES